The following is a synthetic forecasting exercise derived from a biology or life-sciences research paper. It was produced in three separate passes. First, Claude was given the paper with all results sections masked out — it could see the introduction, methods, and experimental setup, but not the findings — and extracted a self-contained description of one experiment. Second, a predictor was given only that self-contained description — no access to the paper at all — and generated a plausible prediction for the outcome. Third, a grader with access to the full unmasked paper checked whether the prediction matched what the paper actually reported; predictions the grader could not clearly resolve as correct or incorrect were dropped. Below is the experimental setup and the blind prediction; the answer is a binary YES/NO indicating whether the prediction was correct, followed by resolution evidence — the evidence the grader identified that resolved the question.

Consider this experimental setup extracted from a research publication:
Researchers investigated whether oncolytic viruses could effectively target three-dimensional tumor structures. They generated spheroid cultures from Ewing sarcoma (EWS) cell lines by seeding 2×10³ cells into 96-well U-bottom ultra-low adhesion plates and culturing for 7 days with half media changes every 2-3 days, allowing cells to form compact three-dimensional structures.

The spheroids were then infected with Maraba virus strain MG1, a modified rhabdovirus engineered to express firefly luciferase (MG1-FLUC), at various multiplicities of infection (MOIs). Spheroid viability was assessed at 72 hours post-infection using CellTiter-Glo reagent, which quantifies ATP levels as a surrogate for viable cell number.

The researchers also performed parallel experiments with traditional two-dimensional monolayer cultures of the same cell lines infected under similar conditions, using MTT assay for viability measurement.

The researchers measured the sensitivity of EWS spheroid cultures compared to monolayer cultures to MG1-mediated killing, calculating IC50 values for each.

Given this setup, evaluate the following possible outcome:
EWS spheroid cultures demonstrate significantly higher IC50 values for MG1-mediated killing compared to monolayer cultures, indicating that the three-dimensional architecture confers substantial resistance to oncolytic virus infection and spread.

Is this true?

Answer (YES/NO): NO